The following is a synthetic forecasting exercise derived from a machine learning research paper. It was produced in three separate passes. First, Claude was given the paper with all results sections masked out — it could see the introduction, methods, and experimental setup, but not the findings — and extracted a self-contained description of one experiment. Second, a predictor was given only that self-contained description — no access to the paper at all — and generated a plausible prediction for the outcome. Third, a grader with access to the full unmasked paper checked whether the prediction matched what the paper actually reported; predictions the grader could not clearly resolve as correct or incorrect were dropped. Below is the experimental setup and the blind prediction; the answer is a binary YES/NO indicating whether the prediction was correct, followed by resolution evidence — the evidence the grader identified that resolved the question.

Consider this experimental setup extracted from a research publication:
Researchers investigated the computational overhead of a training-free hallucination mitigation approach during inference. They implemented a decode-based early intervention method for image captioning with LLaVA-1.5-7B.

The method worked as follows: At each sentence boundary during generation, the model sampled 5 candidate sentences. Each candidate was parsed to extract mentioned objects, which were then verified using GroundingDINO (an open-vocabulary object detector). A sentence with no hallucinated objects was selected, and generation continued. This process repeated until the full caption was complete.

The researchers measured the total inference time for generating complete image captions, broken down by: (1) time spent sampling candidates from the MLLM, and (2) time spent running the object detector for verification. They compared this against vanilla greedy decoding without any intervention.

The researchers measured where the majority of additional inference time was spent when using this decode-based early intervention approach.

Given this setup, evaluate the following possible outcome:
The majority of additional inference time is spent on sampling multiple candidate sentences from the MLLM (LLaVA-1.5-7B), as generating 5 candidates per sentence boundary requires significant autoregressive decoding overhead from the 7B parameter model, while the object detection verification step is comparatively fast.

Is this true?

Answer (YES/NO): YES